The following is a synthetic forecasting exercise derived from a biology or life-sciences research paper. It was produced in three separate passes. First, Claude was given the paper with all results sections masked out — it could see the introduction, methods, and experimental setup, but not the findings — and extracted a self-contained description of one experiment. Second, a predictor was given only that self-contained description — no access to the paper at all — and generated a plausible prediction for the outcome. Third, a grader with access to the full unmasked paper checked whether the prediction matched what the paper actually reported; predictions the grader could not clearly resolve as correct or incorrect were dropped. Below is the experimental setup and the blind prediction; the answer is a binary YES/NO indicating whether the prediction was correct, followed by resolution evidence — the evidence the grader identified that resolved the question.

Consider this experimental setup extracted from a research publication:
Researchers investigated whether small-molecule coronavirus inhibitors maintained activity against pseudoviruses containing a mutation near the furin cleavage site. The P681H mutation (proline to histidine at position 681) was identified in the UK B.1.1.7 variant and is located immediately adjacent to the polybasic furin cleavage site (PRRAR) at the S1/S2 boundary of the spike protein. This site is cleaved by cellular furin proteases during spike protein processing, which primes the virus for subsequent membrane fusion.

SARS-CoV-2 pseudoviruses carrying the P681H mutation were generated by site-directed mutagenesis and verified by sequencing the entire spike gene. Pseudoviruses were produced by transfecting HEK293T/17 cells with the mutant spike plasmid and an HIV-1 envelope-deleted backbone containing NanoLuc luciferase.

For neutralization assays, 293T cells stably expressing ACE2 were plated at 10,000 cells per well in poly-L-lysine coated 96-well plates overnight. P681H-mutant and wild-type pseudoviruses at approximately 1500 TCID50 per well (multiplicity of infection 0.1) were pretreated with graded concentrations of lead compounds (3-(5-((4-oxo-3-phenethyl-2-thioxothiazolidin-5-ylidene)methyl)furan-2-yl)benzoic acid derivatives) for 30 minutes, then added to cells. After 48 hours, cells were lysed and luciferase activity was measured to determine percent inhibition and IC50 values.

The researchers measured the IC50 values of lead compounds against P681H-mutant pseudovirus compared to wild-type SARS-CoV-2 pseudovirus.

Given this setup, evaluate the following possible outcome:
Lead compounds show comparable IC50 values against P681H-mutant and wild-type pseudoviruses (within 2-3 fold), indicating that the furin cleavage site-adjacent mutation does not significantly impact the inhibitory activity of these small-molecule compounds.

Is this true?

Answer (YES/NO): YES